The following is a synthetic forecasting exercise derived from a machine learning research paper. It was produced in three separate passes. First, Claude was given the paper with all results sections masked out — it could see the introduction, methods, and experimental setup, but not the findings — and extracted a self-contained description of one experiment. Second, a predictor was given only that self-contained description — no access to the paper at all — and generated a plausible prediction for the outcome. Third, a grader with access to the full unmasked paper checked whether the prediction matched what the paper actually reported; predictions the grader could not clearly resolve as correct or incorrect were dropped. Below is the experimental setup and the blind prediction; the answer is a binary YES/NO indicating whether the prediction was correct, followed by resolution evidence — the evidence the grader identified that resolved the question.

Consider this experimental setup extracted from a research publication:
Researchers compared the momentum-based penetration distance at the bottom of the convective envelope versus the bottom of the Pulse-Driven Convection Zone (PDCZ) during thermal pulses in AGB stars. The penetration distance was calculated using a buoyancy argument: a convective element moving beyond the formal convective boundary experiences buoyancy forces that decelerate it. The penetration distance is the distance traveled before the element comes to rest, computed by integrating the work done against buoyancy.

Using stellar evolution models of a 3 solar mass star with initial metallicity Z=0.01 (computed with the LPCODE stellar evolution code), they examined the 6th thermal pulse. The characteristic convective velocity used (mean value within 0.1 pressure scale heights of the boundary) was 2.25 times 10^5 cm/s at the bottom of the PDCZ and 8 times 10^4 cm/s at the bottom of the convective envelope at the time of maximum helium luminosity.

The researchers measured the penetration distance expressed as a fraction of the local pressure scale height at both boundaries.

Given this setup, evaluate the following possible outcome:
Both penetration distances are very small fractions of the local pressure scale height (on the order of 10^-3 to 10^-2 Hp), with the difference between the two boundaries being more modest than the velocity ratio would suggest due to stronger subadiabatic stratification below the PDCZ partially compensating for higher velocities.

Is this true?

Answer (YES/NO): NO